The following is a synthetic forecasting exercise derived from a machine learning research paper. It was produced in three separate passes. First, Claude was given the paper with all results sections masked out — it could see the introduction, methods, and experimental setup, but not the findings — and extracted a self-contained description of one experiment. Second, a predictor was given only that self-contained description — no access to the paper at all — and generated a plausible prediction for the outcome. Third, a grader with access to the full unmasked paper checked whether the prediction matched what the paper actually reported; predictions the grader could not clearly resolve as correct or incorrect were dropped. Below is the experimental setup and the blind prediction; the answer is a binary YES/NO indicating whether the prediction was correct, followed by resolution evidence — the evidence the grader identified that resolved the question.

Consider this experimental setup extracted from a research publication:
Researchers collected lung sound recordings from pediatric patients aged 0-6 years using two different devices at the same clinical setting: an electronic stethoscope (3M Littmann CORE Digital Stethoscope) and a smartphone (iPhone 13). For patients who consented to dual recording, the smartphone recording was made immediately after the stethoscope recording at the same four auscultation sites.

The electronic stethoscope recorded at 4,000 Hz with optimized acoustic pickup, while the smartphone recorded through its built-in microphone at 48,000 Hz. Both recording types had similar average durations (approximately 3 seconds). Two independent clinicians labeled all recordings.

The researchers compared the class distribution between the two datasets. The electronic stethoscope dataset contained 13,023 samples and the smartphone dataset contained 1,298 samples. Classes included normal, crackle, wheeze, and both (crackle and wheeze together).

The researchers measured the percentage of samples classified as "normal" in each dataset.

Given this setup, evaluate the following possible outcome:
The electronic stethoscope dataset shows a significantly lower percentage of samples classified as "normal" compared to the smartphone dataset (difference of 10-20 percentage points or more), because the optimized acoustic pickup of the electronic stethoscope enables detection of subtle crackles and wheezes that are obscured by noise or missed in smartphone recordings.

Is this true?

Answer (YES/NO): YES